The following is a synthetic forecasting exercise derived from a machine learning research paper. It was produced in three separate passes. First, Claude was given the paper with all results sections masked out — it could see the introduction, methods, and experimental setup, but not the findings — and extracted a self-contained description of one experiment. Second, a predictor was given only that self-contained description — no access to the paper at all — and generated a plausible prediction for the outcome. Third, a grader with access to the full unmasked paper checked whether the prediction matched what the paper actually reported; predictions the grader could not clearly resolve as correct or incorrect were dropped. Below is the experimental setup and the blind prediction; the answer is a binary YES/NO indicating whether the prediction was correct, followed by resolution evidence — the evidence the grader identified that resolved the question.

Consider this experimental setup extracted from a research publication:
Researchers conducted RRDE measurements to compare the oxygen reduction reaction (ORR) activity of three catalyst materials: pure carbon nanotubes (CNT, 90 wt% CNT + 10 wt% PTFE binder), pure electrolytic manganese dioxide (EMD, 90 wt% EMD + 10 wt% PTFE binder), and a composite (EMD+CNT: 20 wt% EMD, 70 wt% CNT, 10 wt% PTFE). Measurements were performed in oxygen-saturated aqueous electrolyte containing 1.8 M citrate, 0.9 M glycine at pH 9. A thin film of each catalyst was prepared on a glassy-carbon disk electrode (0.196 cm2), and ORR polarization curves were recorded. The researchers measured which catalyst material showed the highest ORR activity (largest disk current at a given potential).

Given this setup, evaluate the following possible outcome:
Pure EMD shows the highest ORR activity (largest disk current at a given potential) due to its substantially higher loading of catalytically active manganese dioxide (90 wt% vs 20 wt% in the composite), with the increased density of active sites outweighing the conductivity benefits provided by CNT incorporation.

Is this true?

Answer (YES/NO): NO